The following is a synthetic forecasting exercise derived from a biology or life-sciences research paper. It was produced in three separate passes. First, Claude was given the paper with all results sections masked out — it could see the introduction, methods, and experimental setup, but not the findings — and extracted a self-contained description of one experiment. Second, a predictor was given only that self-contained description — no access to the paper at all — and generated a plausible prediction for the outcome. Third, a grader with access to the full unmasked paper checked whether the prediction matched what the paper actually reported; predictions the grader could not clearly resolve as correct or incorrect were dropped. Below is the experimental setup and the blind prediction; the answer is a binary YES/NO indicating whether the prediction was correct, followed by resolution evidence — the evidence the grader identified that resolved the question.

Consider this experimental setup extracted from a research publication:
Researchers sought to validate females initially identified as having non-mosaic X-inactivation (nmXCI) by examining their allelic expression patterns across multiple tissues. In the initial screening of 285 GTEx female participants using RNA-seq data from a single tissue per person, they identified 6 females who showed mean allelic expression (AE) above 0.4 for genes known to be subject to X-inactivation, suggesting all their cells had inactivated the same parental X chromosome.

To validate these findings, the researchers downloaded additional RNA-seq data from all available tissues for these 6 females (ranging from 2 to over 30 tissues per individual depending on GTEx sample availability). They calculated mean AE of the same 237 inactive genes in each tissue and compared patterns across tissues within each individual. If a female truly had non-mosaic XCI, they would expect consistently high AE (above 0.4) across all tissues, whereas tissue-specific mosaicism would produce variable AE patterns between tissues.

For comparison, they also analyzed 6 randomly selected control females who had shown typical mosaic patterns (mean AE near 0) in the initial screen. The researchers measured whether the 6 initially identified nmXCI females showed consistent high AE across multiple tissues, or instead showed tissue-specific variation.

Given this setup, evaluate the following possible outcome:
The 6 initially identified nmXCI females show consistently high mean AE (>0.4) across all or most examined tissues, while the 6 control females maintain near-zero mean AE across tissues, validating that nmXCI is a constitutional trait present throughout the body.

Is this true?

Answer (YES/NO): NO